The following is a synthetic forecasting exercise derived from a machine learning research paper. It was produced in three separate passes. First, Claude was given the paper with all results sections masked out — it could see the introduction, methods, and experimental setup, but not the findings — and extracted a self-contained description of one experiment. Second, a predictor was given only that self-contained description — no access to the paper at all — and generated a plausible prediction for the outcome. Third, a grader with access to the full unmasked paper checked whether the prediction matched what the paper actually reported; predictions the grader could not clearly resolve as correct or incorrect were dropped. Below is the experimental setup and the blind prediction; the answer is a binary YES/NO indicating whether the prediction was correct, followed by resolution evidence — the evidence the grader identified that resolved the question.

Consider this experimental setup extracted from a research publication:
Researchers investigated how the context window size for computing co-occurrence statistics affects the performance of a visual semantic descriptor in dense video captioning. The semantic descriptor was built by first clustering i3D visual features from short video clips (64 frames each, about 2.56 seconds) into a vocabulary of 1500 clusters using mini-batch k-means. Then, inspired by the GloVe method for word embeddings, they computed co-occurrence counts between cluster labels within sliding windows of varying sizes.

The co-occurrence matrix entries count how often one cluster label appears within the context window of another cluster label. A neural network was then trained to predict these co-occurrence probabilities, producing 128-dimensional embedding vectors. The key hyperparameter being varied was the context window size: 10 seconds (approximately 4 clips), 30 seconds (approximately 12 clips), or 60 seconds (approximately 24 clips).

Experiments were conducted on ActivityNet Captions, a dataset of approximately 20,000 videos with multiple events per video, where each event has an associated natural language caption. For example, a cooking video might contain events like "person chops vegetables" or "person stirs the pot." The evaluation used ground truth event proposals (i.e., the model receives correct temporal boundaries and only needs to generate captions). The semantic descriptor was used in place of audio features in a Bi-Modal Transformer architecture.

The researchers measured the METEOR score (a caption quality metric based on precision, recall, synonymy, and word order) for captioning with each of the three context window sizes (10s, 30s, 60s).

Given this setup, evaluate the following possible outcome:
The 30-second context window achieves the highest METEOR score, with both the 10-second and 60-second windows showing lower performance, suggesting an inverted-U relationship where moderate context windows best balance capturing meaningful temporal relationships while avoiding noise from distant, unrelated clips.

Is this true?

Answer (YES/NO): NO